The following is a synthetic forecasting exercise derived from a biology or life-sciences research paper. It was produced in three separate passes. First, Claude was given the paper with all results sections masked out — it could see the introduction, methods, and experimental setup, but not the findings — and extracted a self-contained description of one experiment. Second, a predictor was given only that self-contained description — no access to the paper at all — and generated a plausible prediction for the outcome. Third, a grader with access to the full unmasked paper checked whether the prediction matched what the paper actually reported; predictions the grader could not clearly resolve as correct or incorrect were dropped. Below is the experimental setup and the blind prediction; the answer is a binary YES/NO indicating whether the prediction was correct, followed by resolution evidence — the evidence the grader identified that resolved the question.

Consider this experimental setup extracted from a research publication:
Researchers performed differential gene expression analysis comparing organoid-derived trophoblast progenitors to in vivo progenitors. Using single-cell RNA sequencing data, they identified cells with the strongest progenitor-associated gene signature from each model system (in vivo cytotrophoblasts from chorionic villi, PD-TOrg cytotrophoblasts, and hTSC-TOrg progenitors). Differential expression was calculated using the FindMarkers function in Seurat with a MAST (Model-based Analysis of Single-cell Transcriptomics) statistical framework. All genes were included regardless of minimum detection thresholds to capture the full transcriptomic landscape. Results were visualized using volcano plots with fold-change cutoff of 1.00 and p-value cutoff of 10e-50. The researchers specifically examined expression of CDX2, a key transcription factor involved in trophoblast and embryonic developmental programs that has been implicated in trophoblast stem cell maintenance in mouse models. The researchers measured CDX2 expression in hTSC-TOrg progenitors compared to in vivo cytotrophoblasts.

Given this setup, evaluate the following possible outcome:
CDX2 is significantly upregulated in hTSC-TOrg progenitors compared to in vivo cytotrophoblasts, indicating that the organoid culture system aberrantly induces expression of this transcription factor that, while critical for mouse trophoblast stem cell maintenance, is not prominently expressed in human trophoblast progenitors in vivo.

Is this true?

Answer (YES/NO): NO